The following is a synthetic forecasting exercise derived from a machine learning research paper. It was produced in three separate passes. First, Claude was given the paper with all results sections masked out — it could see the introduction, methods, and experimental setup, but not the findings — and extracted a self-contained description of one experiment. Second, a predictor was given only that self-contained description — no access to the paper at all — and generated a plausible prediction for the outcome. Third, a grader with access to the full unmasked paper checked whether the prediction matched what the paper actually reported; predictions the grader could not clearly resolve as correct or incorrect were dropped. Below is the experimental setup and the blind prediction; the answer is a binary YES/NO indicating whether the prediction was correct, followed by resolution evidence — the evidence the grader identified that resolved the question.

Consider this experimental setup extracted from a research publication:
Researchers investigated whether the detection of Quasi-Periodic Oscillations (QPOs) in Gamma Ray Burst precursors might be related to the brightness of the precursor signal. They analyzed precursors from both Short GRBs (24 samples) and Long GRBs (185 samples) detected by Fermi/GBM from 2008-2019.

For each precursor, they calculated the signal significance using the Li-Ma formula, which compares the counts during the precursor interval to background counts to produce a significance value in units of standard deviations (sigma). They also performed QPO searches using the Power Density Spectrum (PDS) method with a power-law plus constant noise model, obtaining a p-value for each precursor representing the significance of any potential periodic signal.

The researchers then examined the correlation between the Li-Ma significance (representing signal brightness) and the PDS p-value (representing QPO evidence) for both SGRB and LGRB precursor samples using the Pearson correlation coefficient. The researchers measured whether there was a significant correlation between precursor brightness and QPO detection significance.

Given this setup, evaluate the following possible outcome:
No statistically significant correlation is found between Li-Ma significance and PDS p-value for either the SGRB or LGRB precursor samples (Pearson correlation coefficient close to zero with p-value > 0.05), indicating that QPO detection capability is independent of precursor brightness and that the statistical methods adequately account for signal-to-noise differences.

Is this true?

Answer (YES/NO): YES